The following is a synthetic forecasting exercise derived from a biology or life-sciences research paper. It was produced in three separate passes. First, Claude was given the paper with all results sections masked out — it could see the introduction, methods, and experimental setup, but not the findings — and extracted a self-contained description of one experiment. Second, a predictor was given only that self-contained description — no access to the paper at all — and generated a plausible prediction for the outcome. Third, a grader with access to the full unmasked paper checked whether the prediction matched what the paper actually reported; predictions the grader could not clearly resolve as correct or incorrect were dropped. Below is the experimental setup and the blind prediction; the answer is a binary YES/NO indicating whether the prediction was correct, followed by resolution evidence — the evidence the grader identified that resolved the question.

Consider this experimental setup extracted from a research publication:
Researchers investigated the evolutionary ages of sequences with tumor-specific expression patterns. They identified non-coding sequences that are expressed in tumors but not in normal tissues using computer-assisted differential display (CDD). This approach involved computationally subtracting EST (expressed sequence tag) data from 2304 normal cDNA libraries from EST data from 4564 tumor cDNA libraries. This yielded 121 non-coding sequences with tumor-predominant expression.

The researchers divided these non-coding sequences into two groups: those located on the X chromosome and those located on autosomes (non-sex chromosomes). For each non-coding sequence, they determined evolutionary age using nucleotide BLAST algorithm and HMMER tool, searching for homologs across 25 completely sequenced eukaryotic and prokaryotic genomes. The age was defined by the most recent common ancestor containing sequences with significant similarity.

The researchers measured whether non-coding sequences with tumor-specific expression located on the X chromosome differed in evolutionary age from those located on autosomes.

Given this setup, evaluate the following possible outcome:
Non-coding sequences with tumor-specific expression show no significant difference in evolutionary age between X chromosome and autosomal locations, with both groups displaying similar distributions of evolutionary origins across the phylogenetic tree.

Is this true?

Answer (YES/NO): NO